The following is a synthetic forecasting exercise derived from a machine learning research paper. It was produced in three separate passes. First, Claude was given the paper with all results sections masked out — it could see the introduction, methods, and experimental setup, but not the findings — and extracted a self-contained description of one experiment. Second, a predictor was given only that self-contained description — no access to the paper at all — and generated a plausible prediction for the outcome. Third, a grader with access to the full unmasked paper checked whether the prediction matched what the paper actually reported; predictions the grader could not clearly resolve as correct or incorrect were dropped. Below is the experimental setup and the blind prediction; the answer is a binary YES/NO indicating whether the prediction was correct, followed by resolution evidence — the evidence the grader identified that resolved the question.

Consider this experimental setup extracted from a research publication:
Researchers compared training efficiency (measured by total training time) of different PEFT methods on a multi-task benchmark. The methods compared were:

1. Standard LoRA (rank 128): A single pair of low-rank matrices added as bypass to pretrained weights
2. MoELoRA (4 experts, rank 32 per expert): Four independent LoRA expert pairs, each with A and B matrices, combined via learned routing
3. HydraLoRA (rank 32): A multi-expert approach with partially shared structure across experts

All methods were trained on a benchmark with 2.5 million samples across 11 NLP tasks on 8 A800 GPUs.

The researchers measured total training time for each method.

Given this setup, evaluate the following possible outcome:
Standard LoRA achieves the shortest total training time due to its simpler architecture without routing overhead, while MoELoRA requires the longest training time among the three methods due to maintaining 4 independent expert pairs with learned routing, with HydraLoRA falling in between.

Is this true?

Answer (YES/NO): YES